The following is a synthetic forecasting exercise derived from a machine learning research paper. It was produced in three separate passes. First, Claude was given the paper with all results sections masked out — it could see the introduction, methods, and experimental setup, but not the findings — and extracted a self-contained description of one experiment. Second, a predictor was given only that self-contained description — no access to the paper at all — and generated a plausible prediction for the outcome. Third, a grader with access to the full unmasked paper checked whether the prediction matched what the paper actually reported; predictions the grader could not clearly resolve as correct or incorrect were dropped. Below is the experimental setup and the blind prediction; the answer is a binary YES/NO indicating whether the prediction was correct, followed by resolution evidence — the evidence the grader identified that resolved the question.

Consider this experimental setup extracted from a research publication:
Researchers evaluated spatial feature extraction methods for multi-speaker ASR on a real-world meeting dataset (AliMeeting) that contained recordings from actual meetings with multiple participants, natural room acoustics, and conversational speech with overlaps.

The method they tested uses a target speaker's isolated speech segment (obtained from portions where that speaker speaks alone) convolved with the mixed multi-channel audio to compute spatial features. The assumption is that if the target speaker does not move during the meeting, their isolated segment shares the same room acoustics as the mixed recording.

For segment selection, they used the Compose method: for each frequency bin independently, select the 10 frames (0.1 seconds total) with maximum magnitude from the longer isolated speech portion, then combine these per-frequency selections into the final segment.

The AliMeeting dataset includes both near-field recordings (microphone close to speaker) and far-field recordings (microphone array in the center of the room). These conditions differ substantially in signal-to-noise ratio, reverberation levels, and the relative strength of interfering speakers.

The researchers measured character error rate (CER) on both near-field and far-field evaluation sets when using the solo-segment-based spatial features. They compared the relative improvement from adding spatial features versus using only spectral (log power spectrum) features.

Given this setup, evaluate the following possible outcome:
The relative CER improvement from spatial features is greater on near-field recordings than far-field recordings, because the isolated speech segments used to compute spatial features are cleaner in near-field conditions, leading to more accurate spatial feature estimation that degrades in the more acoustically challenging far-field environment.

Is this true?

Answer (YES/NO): NO